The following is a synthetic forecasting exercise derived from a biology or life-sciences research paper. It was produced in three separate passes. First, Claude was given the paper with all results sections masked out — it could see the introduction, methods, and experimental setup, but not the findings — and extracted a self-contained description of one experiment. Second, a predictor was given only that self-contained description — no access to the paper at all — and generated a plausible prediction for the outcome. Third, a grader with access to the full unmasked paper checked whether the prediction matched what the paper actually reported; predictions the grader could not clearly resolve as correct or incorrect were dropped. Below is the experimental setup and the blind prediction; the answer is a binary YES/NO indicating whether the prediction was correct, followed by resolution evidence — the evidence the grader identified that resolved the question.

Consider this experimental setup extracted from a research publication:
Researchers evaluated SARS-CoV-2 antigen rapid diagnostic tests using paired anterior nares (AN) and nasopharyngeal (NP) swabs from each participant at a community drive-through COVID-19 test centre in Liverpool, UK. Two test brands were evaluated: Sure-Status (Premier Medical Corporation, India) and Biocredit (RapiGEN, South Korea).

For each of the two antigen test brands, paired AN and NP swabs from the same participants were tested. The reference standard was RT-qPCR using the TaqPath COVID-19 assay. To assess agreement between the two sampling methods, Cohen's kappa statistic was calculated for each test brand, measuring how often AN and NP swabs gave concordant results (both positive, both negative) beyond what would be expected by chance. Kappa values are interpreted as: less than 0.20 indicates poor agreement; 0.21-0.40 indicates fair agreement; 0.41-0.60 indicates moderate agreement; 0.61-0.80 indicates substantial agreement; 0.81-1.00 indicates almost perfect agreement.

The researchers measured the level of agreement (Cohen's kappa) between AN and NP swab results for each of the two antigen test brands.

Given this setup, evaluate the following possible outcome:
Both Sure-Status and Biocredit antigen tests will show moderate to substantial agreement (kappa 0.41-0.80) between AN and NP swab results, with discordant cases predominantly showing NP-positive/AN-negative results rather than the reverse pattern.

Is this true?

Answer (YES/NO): NO